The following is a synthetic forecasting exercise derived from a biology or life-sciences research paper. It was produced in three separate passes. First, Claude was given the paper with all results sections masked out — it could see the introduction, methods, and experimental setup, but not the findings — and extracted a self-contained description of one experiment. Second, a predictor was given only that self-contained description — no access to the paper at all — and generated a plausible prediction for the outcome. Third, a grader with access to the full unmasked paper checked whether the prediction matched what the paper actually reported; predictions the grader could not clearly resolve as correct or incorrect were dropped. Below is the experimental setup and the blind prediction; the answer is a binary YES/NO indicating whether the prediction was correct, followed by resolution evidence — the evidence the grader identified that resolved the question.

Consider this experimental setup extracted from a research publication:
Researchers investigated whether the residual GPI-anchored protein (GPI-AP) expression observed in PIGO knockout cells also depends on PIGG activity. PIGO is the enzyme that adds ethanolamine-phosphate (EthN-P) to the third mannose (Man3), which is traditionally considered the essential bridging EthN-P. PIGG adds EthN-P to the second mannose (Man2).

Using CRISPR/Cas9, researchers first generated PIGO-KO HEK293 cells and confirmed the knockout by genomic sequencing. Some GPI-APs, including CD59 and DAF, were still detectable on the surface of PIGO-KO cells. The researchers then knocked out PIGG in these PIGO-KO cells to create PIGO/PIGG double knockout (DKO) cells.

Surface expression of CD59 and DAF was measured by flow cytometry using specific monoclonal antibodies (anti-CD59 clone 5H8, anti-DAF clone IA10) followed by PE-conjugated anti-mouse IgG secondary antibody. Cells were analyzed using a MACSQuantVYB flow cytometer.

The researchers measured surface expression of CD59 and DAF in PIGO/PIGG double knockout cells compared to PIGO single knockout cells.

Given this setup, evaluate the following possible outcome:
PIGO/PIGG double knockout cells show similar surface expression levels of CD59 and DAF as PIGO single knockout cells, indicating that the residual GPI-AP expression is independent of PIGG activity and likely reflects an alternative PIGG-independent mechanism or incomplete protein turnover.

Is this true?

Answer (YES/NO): NO